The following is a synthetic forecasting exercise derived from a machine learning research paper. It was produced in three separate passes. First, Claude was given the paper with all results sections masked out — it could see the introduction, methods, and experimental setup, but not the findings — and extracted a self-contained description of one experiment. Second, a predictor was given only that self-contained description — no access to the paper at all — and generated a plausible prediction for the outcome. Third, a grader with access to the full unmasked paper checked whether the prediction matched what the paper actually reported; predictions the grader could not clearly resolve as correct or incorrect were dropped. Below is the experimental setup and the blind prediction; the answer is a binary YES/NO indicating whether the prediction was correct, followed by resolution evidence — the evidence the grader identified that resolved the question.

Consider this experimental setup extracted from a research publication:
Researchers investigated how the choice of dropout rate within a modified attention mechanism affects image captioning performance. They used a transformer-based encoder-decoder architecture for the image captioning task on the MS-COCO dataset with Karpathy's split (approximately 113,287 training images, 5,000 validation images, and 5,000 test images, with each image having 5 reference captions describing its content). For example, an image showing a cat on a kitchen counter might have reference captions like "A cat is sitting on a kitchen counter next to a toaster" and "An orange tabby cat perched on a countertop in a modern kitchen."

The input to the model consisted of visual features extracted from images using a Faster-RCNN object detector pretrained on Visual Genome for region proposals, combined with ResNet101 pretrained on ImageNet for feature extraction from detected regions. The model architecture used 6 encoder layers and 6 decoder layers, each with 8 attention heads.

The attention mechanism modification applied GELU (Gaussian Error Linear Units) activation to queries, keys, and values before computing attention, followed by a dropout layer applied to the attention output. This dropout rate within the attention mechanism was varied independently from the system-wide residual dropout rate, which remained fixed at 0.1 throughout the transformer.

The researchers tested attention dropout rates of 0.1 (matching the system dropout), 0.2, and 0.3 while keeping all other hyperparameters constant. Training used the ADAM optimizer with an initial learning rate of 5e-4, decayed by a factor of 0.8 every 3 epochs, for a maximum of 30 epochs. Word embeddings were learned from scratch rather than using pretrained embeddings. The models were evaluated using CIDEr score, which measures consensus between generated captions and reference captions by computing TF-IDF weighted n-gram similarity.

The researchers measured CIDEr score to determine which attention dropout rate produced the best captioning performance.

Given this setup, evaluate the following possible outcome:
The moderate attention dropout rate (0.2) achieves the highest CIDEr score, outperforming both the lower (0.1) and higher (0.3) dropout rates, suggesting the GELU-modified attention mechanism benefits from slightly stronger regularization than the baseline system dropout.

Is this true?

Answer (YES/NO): NO